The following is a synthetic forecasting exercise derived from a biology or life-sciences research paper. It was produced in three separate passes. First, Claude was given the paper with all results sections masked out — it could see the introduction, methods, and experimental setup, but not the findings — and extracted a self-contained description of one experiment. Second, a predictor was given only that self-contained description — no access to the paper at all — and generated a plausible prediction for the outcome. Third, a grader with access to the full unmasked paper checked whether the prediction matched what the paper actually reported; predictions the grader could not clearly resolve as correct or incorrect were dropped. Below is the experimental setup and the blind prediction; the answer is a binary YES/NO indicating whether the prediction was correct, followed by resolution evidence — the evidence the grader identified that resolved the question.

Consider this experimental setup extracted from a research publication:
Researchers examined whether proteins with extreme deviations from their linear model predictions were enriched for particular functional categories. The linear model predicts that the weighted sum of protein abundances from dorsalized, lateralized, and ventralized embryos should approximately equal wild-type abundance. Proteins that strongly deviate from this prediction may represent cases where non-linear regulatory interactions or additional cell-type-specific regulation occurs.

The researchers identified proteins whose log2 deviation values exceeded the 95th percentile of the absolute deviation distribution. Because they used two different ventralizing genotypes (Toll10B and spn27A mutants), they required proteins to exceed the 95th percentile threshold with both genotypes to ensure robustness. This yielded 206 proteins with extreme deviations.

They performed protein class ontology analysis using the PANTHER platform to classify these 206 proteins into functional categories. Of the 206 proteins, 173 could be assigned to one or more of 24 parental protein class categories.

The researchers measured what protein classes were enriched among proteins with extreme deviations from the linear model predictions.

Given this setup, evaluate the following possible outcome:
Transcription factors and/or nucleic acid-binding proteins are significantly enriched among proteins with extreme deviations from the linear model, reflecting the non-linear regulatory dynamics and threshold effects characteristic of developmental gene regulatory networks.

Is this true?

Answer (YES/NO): NO